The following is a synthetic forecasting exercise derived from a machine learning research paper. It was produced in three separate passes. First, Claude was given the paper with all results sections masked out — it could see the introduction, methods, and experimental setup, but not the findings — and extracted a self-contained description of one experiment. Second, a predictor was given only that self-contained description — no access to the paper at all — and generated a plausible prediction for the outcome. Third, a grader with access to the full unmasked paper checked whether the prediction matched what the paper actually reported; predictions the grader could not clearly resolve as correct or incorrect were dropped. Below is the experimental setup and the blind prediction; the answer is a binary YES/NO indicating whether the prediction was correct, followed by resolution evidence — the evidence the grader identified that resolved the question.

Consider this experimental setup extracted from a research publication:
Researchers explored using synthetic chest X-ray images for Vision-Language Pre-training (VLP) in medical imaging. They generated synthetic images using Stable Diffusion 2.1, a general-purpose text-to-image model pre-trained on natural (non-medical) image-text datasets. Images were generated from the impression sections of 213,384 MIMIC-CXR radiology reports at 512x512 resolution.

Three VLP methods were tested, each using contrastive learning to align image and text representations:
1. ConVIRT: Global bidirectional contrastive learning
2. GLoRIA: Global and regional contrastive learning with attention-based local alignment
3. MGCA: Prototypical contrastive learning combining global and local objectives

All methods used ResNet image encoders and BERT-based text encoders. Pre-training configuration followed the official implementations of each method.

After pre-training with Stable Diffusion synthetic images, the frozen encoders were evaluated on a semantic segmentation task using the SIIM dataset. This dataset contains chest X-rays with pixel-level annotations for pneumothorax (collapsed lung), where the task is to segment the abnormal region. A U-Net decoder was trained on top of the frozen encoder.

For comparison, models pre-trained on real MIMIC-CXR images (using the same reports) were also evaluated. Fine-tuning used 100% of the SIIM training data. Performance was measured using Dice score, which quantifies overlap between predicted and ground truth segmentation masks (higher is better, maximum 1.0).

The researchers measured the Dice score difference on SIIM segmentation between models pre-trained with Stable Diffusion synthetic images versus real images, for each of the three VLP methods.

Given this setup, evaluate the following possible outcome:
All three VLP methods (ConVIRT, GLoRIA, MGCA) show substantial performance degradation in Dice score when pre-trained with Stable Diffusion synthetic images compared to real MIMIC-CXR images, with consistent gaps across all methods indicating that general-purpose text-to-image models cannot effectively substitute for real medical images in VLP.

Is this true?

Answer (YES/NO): YES